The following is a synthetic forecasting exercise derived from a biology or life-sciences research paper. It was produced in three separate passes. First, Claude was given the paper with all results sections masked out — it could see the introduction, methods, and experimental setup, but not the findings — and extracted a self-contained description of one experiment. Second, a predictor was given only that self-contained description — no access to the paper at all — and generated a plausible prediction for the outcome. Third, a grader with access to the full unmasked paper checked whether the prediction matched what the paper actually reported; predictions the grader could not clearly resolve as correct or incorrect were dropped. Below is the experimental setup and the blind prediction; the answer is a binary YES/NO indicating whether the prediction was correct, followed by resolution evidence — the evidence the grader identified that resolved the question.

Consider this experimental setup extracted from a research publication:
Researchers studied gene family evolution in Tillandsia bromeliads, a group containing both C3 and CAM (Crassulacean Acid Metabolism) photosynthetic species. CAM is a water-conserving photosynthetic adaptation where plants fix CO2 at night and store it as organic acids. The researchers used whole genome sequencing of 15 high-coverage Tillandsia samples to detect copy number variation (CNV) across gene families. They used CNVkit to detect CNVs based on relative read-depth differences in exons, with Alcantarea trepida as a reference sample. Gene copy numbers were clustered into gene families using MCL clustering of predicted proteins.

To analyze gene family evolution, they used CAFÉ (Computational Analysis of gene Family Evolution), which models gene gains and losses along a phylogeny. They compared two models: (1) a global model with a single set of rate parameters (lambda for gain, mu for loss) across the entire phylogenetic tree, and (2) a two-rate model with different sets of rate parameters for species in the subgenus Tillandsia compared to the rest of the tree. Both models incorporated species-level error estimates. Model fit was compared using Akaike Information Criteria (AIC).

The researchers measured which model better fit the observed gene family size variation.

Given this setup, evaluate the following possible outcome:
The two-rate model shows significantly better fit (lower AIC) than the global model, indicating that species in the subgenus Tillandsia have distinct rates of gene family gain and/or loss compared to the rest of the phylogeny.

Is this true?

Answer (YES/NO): YES